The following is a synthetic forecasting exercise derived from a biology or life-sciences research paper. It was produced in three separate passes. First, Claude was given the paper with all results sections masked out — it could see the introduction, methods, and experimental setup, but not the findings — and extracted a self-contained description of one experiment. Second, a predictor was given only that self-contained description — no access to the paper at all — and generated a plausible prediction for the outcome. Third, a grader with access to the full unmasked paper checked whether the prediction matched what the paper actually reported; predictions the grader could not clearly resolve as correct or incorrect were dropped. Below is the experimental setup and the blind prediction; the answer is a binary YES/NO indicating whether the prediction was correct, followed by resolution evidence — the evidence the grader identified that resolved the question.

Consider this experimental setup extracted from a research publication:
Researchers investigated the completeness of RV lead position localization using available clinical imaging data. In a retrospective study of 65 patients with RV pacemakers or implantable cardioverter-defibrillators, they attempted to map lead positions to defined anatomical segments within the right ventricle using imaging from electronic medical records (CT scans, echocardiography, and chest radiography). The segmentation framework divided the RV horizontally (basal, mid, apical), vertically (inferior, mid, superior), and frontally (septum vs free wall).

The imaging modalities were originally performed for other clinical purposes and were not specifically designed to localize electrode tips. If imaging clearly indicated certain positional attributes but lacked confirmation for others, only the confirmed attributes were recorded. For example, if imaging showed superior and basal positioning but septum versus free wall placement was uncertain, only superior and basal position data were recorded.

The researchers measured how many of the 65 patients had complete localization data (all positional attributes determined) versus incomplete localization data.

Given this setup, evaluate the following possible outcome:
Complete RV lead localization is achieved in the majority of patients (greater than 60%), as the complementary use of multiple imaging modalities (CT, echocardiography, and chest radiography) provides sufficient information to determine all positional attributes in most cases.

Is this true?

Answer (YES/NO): NO